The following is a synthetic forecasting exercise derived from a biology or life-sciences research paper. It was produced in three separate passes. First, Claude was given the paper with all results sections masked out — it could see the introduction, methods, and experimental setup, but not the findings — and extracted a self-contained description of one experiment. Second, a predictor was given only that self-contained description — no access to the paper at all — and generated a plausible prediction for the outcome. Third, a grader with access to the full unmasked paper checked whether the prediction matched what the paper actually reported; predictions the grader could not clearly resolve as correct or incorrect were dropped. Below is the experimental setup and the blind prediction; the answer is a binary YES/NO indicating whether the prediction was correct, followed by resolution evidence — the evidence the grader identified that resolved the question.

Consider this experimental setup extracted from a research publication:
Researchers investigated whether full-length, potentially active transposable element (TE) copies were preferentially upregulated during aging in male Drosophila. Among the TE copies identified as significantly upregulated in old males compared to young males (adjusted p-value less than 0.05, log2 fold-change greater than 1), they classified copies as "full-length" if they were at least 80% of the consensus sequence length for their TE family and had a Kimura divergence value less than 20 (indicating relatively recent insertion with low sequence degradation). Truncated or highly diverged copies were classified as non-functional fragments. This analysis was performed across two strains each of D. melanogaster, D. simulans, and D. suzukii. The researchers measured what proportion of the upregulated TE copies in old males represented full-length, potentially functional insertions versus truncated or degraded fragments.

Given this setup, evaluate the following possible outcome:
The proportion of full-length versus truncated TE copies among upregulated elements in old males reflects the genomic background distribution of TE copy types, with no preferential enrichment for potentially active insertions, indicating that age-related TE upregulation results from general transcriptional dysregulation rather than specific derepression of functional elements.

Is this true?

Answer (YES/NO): NO